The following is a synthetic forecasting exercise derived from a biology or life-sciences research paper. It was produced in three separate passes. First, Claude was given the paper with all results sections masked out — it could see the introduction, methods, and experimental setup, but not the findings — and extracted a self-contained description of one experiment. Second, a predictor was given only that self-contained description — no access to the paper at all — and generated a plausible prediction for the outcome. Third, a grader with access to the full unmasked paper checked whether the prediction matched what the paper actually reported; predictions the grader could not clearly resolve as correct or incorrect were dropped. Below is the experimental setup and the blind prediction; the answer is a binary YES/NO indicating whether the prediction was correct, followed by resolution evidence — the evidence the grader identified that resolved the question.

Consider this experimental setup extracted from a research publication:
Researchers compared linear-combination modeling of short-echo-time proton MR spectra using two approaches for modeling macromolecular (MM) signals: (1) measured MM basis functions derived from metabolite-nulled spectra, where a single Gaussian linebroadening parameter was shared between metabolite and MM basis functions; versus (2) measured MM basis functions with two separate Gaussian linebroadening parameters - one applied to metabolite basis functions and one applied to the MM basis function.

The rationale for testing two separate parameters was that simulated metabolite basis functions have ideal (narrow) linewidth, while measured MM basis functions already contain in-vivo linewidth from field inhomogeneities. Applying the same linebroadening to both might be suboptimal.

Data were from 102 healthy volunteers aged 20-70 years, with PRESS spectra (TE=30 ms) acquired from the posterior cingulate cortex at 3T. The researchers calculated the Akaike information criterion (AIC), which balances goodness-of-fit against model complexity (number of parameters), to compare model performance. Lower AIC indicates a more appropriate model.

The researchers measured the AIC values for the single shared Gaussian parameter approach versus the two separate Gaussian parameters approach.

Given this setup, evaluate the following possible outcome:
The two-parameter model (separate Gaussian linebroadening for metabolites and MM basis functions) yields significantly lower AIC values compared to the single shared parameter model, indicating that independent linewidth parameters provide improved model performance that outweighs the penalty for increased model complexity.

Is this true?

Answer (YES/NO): NO